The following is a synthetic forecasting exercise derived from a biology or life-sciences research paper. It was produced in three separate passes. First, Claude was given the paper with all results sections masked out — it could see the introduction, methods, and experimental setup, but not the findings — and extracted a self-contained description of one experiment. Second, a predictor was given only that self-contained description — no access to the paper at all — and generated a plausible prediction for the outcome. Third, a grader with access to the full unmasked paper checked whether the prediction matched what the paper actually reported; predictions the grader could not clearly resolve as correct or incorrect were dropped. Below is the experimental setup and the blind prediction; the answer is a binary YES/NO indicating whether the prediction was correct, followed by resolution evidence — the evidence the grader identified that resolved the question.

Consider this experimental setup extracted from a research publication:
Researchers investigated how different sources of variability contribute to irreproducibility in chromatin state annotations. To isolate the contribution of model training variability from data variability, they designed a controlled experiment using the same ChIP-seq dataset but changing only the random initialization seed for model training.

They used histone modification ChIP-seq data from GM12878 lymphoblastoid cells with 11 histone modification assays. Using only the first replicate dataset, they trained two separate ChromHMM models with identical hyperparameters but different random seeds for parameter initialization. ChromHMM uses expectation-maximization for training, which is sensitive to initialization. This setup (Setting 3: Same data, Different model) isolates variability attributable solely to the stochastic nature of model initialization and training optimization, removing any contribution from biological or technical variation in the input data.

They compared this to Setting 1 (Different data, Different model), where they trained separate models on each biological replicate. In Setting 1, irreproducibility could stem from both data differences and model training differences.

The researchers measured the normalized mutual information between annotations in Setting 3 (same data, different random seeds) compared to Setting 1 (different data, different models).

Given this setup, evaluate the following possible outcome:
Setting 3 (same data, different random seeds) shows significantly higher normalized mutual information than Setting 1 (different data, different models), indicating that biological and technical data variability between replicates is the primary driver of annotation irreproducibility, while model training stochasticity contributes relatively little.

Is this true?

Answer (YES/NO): YES